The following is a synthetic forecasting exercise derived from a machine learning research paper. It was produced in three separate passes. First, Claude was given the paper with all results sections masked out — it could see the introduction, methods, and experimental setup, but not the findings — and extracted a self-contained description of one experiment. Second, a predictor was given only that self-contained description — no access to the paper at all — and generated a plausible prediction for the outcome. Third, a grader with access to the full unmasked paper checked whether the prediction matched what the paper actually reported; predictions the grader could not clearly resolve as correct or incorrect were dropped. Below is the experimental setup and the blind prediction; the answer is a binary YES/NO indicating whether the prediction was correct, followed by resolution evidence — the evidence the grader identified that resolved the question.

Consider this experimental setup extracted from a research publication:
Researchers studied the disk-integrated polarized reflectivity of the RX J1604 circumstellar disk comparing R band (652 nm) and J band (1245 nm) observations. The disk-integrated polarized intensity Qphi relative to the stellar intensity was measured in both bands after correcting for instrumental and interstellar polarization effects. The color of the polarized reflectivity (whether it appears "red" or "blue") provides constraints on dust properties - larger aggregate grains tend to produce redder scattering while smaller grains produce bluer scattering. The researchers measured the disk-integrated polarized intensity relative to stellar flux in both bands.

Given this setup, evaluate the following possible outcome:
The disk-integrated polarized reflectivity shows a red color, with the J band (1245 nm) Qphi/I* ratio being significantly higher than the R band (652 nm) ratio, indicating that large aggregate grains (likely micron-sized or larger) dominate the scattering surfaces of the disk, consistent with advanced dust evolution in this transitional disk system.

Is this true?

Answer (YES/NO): YES